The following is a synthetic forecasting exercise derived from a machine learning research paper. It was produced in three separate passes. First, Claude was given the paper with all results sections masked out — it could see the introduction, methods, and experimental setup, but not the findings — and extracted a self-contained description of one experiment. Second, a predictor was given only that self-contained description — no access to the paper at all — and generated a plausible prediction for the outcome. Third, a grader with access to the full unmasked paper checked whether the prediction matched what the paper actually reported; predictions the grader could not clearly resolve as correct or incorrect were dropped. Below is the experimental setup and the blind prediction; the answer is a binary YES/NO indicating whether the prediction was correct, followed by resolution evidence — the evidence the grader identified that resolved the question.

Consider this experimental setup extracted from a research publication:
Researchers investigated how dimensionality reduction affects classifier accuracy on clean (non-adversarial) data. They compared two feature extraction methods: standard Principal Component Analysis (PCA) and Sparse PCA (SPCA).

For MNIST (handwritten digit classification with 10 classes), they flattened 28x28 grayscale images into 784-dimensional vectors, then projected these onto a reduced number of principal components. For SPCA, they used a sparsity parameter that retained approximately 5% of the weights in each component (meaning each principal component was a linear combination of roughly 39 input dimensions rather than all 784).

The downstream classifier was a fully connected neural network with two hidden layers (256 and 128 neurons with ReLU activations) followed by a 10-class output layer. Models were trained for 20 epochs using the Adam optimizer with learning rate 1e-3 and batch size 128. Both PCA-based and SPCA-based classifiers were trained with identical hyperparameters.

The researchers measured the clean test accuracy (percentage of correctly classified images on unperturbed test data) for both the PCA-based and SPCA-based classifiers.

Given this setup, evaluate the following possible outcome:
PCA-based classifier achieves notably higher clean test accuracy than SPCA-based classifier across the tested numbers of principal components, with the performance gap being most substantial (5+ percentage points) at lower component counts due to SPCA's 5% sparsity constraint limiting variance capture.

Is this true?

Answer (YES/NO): NO